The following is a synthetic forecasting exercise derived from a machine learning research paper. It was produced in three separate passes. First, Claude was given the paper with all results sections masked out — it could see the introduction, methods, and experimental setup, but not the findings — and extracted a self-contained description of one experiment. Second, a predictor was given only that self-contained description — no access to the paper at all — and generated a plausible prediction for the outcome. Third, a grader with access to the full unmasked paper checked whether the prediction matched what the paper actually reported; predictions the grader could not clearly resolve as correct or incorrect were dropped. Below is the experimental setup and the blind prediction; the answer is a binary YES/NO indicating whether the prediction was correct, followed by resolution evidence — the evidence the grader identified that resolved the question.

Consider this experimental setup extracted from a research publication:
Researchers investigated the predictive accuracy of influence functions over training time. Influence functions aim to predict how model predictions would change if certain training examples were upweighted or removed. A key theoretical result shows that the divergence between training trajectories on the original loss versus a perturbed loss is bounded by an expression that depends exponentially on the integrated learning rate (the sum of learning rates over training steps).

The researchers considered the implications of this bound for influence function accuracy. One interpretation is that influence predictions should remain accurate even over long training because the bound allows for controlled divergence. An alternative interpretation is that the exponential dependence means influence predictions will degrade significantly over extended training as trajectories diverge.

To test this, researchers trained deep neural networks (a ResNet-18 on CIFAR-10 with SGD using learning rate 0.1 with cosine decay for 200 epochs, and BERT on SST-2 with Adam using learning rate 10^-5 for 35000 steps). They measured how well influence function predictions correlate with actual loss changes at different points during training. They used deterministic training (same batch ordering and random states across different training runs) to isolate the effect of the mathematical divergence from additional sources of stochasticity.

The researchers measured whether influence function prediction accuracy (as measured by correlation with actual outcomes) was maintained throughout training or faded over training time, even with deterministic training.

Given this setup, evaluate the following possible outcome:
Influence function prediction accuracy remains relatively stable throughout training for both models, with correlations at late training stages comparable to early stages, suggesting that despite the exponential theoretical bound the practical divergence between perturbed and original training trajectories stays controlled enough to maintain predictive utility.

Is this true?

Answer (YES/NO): NO